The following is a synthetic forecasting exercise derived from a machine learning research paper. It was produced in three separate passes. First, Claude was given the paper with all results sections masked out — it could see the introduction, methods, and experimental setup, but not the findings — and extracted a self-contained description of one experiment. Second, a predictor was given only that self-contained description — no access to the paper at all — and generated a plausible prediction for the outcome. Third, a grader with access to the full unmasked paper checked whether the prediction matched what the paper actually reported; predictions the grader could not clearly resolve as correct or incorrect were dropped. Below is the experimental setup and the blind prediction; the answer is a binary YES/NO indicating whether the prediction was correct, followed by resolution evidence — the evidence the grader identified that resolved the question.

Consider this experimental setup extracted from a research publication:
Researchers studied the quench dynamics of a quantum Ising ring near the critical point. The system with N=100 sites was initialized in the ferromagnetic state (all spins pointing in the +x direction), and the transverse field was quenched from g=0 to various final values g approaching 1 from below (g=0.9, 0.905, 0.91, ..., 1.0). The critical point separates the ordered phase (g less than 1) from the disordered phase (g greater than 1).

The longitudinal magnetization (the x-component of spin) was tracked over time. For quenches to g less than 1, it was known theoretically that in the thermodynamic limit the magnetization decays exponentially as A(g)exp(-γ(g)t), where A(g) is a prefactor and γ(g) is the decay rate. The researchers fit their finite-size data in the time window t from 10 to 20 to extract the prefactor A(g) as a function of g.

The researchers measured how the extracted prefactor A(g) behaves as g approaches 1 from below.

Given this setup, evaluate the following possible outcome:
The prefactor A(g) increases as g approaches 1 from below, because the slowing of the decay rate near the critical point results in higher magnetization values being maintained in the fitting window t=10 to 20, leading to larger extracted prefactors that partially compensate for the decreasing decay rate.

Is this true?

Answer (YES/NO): NO